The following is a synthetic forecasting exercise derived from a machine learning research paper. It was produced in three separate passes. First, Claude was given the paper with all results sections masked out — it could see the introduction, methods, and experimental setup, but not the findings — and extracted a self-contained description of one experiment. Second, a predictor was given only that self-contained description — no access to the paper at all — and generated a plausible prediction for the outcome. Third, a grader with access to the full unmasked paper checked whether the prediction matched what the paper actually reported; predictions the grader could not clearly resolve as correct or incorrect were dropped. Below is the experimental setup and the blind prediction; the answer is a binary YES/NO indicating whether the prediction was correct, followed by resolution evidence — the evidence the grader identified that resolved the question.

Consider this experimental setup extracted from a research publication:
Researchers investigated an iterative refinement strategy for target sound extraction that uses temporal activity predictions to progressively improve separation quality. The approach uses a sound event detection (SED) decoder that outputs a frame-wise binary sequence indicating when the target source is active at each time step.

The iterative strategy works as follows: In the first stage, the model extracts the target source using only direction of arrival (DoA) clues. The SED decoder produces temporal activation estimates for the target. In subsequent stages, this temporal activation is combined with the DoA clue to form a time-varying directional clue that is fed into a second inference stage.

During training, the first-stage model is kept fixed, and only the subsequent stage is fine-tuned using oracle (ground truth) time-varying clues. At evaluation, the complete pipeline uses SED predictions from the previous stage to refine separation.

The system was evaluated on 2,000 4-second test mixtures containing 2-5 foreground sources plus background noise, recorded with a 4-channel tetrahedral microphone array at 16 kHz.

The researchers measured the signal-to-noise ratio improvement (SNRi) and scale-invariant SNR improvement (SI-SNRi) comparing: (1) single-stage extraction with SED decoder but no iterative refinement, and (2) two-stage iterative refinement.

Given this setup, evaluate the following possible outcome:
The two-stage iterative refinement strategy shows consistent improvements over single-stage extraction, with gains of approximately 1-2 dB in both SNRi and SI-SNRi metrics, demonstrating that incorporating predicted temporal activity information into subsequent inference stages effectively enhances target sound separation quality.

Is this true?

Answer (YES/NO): NO